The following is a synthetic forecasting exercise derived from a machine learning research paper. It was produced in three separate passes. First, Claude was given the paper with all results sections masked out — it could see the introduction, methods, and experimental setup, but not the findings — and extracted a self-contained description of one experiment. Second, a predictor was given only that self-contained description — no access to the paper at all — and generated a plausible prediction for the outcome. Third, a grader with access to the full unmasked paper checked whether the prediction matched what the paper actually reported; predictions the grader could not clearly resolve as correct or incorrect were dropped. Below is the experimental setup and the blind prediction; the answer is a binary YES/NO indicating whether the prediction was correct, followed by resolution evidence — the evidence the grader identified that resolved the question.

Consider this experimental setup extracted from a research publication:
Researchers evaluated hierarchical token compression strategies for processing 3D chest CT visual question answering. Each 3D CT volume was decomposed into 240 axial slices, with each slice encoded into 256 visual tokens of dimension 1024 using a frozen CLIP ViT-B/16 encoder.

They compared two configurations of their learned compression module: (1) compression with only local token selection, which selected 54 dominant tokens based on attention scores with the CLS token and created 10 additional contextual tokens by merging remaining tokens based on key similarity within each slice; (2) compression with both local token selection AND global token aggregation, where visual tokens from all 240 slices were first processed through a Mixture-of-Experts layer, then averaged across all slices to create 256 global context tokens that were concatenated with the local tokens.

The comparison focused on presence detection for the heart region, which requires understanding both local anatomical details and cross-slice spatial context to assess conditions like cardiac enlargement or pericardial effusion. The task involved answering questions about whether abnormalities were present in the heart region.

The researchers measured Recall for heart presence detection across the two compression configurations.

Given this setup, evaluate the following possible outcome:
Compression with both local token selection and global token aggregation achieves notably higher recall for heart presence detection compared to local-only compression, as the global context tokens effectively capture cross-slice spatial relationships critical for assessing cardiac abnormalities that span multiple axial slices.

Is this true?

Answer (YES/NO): YES